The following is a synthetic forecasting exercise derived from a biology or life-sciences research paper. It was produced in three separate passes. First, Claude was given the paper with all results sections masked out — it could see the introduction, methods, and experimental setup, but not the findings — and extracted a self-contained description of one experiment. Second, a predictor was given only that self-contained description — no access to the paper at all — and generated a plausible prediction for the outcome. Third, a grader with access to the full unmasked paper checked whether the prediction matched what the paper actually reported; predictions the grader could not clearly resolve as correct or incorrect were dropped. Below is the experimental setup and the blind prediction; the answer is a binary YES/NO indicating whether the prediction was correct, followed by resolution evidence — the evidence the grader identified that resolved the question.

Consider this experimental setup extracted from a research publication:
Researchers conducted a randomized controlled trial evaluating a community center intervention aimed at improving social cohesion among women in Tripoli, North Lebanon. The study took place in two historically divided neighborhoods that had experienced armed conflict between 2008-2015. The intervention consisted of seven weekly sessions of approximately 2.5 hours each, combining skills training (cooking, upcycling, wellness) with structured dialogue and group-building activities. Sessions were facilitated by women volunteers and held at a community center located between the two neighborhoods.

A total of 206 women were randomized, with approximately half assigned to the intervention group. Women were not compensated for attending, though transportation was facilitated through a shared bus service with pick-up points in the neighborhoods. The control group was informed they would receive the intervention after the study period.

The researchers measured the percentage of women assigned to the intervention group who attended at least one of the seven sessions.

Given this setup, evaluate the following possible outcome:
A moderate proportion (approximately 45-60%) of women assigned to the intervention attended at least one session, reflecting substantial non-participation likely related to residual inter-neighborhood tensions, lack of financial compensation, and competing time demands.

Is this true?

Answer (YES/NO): NO